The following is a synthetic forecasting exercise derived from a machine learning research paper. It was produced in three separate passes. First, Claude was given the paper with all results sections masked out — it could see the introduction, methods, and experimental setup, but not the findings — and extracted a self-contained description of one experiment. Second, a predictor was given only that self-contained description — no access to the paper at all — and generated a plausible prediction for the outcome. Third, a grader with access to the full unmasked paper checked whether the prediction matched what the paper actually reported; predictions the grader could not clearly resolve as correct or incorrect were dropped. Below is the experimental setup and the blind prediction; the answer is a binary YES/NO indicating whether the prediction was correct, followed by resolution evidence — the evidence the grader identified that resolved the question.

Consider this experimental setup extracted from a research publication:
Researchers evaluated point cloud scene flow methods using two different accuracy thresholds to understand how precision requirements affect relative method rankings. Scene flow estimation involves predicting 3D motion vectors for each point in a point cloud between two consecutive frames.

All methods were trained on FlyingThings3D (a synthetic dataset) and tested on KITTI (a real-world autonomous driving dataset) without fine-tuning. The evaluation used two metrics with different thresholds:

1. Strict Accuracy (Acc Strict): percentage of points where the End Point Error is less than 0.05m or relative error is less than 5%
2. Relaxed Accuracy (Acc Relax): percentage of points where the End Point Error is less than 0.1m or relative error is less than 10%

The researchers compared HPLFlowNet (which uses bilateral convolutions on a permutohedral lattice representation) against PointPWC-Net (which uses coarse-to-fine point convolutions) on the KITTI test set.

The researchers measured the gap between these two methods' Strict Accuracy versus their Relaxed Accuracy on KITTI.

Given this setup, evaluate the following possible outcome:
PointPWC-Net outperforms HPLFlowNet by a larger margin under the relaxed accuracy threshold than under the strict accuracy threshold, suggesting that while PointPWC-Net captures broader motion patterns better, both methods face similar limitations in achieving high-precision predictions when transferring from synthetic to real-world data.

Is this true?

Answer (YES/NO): NO